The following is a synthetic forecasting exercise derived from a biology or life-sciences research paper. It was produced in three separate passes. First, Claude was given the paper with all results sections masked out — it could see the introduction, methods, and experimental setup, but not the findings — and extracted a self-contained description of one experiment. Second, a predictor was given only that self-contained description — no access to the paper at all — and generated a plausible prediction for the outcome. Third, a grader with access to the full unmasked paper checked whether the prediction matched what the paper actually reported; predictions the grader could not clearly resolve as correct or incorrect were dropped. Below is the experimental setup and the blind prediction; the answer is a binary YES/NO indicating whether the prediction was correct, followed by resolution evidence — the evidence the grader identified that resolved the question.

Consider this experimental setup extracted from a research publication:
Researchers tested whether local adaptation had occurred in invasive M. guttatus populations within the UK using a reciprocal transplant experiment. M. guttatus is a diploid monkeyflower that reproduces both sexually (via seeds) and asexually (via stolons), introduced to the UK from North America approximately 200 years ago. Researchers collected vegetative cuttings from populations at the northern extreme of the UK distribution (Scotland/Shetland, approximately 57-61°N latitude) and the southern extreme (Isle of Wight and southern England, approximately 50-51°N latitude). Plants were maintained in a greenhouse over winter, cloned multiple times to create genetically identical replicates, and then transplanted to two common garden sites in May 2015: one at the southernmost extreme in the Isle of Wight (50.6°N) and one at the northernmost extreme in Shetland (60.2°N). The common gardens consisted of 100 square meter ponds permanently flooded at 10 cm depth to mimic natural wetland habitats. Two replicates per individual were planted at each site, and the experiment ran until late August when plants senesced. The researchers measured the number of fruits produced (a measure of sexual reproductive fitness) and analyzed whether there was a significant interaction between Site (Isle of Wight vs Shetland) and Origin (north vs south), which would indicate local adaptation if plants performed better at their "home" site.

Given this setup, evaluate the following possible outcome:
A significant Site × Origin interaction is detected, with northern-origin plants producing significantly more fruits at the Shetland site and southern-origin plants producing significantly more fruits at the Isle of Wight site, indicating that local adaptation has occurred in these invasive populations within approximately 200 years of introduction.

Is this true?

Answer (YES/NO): NO